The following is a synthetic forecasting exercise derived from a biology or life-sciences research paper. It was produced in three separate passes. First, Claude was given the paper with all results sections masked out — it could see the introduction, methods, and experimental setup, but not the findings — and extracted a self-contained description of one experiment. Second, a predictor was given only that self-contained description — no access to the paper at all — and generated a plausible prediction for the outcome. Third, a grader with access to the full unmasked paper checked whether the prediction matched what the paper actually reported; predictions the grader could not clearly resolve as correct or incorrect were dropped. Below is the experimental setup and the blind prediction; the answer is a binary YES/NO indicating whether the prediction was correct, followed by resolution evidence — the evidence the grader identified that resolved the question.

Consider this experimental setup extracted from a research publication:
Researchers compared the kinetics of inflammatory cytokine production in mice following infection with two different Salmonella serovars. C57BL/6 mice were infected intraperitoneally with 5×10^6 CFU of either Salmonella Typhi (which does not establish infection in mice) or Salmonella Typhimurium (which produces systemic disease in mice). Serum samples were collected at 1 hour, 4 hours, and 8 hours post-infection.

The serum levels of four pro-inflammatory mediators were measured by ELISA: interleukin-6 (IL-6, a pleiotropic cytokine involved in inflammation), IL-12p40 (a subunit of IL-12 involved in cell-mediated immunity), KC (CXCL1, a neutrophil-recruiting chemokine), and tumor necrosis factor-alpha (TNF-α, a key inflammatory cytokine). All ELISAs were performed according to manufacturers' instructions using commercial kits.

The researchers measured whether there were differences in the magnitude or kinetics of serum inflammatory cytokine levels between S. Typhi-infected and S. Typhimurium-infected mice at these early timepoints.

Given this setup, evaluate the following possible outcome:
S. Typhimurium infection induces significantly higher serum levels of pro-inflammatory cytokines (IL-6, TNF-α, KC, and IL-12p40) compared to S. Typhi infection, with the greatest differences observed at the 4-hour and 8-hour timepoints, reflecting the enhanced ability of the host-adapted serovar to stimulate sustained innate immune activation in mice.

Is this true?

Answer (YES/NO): NO